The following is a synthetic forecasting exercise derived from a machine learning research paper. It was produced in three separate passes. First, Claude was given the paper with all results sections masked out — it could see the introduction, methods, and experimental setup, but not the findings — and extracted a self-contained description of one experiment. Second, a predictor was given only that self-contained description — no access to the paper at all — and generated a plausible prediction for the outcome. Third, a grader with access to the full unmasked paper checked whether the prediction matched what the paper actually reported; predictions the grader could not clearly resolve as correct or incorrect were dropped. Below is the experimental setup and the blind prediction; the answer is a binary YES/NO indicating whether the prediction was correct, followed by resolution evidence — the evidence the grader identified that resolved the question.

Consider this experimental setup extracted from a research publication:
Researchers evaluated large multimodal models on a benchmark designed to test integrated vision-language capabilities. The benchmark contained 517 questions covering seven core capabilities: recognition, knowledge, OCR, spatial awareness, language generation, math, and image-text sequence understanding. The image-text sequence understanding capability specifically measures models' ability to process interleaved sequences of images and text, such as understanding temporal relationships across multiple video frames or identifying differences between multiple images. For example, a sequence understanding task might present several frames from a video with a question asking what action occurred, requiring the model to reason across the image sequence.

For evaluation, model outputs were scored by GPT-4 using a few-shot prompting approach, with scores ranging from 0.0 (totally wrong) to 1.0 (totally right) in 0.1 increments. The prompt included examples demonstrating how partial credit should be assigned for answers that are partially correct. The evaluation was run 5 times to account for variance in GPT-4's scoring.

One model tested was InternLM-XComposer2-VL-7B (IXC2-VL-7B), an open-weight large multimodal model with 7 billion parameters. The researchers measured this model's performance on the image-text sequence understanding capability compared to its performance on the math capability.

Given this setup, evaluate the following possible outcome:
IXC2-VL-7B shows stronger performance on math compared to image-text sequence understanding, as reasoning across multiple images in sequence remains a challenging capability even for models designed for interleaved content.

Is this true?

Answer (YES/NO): YES